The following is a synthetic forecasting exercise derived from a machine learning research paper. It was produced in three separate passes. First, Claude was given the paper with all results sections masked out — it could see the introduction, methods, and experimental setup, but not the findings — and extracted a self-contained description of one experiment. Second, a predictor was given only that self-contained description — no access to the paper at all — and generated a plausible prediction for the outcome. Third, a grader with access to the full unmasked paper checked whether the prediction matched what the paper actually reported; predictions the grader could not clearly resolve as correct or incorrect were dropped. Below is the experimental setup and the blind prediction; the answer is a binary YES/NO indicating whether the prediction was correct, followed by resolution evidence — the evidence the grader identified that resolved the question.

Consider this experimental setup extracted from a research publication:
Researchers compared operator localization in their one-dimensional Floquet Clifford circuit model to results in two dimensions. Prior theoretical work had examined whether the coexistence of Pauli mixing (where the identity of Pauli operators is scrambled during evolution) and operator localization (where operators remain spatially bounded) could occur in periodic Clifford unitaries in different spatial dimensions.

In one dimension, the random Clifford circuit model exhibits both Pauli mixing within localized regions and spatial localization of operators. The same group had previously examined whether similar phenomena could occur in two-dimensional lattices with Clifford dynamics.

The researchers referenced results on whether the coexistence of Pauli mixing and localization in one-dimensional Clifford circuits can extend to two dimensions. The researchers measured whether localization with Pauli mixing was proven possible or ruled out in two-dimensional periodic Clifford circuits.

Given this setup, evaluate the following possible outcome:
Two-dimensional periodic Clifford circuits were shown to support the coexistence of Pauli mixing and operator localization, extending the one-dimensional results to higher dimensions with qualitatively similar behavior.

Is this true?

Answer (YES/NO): NO